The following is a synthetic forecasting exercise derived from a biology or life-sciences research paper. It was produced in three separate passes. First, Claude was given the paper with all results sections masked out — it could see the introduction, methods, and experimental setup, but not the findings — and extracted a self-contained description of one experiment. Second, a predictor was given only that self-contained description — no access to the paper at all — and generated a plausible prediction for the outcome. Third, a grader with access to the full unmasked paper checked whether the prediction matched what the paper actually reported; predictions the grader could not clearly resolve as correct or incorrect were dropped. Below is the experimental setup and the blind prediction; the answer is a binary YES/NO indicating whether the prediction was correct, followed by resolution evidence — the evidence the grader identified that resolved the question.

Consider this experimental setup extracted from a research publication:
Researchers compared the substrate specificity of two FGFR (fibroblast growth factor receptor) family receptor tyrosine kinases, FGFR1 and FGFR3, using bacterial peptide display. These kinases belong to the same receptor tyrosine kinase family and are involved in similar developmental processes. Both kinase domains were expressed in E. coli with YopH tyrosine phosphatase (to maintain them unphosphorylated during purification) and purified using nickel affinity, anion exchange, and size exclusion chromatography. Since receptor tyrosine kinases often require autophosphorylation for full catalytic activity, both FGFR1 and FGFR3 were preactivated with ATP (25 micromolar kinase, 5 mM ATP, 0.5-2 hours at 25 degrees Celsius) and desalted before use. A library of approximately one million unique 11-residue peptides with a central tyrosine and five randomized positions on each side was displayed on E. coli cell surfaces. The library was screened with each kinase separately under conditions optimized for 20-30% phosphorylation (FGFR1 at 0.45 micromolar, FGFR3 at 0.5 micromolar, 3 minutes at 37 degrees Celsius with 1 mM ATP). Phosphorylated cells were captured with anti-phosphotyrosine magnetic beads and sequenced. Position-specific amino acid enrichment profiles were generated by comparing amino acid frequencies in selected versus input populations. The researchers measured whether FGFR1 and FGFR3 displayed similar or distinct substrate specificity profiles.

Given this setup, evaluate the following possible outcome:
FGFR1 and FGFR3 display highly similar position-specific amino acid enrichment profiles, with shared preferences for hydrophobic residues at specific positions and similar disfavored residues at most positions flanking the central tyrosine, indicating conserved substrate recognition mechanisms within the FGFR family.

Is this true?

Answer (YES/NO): YES